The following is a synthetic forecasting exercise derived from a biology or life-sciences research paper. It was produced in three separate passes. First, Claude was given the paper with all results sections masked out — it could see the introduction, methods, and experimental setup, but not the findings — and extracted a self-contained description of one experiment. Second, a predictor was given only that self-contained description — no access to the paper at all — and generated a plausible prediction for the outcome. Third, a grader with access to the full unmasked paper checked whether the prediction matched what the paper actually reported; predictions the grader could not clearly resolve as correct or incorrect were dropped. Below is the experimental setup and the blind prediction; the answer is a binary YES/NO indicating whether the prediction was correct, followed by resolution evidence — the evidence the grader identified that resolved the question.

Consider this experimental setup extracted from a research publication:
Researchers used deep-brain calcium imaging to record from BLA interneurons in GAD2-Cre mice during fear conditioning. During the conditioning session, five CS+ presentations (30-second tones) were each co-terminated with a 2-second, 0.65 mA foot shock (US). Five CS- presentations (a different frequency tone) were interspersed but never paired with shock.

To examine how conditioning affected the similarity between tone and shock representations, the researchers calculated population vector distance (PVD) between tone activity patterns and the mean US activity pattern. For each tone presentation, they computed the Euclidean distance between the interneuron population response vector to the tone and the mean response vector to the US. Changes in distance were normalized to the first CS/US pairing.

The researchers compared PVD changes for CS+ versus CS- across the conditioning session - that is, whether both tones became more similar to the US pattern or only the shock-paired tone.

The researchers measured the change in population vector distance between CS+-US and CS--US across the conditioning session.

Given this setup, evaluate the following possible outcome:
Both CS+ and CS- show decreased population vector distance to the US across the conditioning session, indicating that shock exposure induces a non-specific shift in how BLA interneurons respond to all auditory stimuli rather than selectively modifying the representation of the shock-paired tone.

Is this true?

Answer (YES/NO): YES